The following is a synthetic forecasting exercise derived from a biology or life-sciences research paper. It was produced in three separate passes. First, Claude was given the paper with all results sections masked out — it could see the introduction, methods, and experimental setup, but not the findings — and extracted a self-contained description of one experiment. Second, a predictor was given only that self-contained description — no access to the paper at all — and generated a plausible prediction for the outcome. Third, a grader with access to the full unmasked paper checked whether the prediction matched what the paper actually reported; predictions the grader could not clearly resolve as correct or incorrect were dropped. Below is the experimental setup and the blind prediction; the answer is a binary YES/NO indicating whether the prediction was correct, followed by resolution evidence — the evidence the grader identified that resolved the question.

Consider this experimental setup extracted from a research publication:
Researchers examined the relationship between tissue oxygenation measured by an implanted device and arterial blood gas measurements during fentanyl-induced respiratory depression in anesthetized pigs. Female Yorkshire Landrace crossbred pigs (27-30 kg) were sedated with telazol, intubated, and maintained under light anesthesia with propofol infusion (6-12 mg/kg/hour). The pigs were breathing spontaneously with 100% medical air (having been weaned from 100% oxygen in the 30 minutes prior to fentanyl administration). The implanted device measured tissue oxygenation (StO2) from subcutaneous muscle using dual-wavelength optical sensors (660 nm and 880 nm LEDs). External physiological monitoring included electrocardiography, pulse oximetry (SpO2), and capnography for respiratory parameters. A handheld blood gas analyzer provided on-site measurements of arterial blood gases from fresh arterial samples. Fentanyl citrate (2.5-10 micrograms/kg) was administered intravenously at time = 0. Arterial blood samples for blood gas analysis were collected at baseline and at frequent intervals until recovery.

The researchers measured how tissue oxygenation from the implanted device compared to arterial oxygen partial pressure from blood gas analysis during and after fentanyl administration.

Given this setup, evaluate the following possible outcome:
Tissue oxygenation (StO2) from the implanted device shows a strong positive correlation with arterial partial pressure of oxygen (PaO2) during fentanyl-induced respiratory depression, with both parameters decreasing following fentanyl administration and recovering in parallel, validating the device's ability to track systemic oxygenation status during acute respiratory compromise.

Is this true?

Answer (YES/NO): NO